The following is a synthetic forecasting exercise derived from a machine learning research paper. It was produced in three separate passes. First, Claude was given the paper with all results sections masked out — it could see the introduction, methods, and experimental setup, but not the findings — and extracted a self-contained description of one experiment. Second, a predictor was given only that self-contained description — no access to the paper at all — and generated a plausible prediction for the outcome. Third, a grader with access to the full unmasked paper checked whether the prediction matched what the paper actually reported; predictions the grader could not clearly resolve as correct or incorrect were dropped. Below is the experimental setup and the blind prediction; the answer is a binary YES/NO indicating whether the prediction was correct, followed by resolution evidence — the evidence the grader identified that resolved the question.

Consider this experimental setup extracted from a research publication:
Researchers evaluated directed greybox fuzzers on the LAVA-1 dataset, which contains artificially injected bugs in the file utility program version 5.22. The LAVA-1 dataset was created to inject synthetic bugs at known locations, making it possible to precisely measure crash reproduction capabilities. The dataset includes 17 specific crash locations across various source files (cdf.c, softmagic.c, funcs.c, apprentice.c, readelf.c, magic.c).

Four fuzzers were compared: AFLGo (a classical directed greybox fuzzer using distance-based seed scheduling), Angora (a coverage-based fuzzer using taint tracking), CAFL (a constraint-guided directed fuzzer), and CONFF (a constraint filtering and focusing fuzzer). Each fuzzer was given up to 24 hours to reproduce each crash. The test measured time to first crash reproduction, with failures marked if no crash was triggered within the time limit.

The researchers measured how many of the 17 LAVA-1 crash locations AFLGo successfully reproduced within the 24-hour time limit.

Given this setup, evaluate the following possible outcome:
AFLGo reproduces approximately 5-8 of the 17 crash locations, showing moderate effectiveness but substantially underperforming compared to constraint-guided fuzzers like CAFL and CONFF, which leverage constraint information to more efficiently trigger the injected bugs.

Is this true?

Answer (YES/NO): NO